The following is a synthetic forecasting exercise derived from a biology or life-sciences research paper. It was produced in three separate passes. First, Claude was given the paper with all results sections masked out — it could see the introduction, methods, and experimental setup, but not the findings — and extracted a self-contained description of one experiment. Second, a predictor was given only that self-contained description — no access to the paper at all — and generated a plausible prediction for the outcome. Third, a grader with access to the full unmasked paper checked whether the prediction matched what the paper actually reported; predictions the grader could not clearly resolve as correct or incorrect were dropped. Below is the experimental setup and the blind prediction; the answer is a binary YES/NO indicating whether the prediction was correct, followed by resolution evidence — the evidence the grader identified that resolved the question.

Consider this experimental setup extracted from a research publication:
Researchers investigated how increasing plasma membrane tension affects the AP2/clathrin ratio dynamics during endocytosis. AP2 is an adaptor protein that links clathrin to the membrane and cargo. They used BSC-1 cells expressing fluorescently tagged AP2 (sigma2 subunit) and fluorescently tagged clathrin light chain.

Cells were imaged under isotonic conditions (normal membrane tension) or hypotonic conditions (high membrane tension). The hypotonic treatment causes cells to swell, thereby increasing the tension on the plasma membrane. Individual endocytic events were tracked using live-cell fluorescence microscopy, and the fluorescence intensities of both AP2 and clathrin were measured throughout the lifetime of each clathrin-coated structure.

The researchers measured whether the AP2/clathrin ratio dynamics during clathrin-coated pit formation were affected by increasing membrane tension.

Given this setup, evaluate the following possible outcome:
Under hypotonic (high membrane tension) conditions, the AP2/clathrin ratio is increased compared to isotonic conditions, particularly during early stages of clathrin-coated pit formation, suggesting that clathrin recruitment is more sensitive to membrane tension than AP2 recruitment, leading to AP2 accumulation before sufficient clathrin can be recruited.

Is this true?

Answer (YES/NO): NO